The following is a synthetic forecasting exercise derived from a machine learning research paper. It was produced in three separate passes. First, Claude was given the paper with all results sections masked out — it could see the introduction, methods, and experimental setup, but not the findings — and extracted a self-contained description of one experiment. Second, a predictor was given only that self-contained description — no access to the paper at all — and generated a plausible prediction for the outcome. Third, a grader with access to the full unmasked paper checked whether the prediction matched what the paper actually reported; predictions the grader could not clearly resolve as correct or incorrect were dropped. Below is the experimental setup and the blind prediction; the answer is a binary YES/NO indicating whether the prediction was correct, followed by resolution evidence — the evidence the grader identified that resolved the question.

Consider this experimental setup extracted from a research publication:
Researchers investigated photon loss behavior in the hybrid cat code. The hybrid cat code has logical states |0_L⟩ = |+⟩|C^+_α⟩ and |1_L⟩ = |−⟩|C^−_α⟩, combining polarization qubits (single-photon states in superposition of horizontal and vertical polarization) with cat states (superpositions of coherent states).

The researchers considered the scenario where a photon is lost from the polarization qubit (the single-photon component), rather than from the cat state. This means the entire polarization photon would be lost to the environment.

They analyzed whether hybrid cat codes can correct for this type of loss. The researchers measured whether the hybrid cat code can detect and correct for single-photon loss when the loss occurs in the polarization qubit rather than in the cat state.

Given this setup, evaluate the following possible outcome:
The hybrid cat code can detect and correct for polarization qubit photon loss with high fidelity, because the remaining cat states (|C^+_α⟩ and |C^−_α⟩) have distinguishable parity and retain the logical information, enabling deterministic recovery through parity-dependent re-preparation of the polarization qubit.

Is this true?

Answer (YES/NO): NO